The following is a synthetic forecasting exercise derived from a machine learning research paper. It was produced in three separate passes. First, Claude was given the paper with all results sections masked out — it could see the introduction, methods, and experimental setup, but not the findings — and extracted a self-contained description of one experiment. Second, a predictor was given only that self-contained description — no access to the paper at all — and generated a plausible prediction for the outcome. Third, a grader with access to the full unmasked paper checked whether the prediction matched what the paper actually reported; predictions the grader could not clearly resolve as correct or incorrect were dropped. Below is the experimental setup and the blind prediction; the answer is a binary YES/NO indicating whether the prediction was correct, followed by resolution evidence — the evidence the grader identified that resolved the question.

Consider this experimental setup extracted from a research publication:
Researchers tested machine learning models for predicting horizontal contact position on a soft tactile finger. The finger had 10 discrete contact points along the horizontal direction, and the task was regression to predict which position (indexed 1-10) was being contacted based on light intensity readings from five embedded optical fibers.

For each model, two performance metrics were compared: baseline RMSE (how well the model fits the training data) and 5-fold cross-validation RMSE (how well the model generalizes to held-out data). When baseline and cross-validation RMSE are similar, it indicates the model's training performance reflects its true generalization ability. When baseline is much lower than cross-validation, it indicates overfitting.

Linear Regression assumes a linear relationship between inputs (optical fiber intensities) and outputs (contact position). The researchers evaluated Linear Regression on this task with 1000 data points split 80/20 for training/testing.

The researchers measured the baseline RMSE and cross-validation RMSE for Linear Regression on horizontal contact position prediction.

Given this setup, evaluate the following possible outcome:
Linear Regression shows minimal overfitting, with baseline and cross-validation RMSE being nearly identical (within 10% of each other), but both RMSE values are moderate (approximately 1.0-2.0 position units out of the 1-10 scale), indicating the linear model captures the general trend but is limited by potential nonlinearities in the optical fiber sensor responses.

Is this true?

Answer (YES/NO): YES